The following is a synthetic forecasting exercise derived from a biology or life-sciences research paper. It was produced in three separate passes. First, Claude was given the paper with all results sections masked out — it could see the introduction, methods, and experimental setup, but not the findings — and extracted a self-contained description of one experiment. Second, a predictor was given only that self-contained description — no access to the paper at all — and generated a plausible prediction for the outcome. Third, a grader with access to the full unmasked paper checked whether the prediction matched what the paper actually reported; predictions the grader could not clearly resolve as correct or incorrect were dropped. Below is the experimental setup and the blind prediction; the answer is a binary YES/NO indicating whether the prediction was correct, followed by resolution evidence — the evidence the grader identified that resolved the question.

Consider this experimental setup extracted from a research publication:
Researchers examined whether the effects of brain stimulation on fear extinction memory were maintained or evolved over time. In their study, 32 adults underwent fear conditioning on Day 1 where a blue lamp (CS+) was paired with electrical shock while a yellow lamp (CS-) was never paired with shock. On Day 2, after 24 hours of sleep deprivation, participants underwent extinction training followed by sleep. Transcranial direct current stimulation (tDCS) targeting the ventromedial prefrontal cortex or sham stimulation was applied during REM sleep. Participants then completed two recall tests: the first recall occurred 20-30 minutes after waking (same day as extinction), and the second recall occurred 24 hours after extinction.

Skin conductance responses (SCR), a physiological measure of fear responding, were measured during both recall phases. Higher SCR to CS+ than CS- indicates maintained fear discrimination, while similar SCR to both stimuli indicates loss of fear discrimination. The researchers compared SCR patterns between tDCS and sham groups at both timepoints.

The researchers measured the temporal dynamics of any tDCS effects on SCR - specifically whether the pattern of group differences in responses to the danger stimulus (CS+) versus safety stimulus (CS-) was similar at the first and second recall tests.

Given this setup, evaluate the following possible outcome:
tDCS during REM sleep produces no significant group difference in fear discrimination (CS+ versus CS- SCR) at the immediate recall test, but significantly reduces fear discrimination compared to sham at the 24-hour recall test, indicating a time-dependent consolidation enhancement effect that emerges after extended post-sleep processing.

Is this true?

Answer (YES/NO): YES